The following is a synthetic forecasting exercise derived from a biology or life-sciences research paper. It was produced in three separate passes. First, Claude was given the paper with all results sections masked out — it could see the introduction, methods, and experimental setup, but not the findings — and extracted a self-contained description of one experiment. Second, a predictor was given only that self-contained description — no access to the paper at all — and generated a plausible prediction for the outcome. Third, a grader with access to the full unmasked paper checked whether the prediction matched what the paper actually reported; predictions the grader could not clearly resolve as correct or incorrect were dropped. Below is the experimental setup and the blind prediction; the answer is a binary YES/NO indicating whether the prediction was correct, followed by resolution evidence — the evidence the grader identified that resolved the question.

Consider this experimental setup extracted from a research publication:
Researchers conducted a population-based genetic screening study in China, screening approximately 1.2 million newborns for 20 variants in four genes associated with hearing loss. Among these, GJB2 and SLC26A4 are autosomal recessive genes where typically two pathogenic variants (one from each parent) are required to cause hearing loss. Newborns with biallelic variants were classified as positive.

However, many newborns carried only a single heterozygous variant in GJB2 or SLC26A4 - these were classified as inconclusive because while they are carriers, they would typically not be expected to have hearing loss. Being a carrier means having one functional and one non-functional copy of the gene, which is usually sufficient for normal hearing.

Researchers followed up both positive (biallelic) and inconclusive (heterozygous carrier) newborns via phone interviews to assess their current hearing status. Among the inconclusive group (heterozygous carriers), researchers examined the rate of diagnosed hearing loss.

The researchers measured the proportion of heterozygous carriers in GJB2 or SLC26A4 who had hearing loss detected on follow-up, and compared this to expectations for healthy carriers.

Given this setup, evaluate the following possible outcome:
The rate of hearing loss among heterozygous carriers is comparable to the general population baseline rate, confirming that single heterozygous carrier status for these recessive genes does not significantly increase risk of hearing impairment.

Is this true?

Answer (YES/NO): YES